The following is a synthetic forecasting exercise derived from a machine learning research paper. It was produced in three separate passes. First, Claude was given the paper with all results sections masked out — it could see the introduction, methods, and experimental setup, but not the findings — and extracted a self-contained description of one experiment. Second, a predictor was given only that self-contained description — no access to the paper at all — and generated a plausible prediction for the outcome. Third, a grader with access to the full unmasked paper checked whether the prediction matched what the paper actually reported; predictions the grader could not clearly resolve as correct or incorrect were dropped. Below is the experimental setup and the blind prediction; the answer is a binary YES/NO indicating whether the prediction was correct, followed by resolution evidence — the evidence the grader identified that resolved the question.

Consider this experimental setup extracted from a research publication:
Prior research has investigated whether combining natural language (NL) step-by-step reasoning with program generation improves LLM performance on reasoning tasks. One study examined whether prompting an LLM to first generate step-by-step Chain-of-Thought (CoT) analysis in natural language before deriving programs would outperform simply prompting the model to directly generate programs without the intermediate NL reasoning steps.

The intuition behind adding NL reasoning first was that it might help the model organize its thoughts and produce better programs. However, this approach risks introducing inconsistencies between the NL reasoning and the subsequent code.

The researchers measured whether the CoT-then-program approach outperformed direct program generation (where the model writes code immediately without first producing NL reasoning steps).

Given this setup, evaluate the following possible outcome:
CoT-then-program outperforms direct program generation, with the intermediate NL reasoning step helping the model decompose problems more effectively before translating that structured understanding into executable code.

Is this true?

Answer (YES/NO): NO